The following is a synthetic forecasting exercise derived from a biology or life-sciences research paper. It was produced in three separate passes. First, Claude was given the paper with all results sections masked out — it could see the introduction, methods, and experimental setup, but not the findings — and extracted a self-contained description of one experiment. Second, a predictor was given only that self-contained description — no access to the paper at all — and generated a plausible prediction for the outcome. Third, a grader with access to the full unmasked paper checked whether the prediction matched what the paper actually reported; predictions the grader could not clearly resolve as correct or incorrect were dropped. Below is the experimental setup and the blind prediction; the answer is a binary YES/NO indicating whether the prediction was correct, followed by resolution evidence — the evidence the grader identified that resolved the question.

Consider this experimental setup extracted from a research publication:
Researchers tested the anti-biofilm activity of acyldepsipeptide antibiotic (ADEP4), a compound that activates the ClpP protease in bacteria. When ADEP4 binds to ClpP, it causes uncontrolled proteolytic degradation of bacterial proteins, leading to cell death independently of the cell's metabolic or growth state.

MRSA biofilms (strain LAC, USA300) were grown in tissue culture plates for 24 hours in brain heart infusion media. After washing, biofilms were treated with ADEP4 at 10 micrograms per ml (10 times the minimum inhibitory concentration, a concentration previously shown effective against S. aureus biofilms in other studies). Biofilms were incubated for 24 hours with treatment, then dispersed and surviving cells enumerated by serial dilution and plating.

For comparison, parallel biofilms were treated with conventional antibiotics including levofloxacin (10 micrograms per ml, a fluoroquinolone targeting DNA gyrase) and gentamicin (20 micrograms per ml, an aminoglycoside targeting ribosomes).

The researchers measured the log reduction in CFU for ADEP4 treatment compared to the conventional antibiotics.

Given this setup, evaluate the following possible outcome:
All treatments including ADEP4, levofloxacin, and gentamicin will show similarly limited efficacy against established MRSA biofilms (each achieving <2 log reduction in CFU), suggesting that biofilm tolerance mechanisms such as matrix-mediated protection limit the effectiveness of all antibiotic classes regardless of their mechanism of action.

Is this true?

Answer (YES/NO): NO